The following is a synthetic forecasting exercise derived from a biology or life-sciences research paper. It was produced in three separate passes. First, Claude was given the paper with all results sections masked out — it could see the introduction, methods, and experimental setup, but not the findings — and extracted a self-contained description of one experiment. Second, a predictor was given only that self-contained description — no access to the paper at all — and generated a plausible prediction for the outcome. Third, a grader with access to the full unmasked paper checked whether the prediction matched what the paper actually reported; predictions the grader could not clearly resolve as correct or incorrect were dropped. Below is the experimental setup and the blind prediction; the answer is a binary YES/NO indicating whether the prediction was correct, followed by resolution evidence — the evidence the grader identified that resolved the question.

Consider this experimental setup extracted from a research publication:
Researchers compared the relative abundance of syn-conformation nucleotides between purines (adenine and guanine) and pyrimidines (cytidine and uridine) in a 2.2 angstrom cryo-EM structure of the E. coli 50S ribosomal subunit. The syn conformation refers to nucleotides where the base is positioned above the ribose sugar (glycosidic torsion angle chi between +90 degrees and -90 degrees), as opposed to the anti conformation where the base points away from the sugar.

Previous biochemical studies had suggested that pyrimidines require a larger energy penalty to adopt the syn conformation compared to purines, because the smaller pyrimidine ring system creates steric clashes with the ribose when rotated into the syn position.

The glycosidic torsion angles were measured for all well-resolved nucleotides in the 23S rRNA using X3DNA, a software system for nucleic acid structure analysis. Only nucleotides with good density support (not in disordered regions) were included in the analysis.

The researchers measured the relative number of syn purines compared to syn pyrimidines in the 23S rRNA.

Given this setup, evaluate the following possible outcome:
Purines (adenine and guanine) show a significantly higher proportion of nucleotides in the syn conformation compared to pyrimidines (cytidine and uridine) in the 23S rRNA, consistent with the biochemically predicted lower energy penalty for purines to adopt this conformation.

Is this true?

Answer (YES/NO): YES